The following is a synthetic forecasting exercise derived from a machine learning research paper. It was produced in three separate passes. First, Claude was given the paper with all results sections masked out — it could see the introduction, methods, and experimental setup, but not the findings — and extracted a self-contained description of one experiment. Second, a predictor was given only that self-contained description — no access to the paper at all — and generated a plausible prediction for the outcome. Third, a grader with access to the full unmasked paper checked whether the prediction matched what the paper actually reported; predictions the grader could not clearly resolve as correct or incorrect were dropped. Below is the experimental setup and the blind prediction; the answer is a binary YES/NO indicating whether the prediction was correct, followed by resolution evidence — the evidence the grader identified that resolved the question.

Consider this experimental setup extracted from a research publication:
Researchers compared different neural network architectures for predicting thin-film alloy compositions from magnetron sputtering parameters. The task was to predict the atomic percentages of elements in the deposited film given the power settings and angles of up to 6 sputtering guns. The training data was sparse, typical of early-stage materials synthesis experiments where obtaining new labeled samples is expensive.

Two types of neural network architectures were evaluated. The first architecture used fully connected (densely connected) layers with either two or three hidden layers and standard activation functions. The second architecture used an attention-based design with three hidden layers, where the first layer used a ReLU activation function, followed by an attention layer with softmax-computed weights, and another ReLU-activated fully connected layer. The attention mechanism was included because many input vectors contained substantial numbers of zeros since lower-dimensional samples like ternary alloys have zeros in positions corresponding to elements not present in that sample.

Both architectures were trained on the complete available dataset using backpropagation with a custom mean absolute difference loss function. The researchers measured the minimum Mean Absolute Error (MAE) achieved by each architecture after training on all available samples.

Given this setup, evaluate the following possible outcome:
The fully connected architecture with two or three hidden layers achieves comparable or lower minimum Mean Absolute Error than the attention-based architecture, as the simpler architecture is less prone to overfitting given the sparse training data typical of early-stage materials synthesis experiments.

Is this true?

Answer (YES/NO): NO